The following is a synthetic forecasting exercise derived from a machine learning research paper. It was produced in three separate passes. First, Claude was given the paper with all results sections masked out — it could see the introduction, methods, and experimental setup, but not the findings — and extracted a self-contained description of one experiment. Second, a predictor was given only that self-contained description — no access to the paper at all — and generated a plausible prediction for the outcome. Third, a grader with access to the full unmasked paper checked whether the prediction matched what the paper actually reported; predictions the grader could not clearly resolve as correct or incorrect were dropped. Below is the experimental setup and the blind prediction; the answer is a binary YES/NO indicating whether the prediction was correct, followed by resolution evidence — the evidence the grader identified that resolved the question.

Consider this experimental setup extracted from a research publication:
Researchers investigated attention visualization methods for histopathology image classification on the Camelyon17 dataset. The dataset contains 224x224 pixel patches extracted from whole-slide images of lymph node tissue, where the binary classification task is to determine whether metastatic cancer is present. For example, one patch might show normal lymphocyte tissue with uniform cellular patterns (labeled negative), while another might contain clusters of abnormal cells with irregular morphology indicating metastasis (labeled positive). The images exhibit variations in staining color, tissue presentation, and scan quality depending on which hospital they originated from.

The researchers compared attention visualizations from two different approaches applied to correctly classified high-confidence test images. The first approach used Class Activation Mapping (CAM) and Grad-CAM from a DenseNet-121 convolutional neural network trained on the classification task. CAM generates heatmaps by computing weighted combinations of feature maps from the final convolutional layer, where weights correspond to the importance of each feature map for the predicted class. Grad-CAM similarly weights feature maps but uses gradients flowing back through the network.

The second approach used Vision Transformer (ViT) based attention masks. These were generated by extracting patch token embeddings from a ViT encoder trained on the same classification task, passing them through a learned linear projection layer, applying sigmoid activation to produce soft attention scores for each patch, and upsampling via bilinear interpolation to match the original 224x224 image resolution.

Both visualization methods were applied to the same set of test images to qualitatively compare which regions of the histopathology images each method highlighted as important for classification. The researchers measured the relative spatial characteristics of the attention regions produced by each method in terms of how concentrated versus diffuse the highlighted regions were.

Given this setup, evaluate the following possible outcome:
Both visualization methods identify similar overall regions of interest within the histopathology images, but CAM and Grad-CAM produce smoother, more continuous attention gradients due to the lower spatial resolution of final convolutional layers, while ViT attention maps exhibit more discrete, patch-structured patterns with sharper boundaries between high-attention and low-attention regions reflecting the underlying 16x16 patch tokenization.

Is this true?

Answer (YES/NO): NO